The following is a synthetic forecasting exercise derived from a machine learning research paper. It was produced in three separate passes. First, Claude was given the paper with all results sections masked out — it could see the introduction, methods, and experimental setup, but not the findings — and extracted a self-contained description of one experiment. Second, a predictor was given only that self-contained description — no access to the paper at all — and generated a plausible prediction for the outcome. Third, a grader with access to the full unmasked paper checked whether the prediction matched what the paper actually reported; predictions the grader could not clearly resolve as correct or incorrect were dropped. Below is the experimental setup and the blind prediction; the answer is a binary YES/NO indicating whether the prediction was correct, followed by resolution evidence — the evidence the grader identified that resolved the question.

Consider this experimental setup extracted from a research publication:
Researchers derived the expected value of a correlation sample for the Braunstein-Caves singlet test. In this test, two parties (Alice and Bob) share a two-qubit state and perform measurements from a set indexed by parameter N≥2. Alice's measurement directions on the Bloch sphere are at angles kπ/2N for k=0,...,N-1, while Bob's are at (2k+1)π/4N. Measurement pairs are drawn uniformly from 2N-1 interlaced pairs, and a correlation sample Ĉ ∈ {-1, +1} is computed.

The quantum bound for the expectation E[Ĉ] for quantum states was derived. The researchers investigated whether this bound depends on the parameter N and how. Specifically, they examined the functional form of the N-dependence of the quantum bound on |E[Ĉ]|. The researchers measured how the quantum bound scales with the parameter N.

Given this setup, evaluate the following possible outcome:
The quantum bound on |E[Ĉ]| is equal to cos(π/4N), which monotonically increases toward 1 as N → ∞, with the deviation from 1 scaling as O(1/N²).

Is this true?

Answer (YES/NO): NO